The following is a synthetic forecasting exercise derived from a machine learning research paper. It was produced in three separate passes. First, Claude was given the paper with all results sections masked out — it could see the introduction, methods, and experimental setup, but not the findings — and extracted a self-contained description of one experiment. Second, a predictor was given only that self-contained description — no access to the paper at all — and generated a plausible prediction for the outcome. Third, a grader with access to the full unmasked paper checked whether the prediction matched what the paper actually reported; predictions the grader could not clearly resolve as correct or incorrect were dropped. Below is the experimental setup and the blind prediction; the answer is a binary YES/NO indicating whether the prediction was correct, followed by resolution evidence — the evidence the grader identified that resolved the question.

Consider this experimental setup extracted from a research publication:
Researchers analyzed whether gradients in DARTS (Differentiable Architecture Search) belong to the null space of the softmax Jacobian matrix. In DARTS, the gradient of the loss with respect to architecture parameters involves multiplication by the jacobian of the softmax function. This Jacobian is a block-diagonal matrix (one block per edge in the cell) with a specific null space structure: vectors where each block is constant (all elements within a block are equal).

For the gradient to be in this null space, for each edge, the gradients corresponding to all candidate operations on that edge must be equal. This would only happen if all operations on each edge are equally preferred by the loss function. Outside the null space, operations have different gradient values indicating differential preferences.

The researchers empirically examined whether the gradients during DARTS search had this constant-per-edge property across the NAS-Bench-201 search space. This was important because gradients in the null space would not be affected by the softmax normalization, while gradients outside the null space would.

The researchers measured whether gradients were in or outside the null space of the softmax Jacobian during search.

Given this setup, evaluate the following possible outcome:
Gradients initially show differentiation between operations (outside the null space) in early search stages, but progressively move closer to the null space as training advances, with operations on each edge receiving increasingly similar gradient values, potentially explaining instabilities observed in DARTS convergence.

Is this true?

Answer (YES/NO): NO